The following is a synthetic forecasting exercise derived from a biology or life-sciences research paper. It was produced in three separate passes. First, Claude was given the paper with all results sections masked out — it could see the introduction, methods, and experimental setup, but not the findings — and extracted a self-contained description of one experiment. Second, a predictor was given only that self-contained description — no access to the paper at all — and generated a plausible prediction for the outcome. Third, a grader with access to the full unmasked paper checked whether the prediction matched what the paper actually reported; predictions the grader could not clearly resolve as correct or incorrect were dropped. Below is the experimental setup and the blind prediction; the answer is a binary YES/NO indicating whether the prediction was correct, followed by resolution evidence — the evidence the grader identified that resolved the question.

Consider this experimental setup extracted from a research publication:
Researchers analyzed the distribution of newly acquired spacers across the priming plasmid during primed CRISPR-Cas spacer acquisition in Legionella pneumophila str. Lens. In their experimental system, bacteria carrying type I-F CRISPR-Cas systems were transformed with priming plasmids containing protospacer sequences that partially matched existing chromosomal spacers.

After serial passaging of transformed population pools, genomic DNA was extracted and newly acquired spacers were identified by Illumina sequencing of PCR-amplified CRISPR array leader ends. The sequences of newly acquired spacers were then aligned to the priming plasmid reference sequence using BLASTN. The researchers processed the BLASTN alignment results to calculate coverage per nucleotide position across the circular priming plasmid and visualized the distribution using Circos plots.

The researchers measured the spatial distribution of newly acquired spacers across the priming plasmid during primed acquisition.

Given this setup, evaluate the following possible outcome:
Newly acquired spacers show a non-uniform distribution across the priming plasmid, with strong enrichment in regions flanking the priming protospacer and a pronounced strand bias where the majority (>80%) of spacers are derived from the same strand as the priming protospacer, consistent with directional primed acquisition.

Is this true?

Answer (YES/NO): NO